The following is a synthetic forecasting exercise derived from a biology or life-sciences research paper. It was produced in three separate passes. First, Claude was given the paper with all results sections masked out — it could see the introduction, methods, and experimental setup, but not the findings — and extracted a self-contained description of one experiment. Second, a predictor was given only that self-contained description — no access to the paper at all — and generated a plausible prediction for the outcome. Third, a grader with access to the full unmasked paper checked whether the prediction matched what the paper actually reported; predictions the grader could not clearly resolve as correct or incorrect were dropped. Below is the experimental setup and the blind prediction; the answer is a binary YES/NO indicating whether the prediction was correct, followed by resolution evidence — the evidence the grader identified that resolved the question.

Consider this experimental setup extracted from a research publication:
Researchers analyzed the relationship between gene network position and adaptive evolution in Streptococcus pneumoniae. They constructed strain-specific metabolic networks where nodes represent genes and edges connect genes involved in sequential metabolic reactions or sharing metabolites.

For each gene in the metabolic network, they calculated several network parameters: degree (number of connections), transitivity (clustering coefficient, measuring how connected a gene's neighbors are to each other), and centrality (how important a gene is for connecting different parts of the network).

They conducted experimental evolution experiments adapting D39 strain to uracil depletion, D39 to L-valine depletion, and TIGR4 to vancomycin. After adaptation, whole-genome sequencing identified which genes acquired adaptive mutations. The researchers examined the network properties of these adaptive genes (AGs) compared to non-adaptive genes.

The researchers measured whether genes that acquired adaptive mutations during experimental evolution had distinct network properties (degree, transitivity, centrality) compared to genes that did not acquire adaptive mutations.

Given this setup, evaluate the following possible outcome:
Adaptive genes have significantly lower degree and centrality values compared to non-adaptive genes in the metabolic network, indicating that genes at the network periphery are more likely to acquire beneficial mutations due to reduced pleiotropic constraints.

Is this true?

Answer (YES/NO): NO